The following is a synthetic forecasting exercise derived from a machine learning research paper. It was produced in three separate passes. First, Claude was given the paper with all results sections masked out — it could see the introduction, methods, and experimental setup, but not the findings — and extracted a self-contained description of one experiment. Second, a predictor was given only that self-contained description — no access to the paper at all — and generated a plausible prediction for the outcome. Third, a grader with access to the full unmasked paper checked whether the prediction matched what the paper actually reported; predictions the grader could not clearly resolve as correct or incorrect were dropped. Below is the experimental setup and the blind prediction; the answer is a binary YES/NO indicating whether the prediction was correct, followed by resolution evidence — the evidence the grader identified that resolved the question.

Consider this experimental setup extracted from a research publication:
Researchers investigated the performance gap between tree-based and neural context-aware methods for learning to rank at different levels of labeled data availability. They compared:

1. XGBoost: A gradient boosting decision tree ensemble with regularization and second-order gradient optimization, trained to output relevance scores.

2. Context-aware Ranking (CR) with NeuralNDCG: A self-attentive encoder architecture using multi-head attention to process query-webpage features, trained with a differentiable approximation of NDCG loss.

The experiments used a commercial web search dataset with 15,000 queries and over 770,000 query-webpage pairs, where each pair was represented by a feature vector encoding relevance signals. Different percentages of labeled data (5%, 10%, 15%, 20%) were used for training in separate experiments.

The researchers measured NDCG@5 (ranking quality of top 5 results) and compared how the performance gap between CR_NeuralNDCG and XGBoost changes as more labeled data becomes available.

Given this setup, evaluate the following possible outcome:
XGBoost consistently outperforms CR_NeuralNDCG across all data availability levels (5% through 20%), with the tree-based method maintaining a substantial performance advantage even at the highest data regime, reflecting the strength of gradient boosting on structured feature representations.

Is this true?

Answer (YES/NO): NO